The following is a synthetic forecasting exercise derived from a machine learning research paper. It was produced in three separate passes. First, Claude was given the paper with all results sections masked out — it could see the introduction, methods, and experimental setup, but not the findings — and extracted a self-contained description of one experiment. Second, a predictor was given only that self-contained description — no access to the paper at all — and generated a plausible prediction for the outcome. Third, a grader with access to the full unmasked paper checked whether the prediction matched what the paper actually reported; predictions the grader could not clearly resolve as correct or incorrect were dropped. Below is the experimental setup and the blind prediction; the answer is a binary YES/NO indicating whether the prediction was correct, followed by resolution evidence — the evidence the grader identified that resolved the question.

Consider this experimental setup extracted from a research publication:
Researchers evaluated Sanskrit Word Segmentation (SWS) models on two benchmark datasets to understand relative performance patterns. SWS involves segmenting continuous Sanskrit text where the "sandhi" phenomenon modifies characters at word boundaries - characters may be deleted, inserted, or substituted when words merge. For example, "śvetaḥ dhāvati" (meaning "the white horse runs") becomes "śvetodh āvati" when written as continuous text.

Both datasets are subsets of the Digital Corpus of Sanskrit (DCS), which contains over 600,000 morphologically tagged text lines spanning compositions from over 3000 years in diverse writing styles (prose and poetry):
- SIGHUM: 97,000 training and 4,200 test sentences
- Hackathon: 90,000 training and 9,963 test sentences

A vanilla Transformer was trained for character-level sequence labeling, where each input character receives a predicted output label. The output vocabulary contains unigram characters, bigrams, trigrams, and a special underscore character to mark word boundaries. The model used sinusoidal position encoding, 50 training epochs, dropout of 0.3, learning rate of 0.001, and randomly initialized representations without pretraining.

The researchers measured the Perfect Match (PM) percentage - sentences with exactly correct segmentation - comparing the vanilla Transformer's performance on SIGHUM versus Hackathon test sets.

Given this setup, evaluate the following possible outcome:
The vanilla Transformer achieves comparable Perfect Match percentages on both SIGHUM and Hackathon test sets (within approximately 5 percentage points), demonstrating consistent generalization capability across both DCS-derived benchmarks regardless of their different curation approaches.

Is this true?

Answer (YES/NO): NO